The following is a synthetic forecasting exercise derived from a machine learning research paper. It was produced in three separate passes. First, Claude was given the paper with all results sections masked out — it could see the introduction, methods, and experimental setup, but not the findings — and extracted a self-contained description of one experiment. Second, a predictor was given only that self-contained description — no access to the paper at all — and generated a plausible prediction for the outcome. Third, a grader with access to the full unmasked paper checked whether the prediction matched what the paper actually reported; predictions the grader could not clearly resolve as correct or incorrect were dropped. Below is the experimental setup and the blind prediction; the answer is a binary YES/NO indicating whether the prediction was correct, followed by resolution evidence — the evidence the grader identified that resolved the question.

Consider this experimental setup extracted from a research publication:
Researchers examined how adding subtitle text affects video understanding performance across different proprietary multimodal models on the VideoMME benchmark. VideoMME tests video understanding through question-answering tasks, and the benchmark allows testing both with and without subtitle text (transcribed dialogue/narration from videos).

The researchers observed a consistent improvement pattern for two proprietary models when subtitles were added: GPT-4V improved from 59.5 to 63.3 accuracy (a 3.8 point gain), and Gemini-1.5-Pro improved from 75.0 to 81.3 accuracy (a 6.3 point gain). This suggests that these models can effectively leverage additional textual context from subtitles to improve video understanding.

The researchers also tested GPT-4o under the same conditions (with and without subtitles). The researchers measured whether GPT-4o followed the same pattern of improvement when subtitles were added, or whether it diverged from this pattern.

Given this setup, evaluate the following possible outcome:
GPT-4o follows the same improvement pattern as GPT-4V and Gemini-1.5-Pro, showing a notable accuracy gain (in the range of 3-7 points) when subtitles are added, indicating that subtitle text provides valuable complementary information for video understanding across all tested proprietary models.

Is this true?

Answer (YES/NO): NO